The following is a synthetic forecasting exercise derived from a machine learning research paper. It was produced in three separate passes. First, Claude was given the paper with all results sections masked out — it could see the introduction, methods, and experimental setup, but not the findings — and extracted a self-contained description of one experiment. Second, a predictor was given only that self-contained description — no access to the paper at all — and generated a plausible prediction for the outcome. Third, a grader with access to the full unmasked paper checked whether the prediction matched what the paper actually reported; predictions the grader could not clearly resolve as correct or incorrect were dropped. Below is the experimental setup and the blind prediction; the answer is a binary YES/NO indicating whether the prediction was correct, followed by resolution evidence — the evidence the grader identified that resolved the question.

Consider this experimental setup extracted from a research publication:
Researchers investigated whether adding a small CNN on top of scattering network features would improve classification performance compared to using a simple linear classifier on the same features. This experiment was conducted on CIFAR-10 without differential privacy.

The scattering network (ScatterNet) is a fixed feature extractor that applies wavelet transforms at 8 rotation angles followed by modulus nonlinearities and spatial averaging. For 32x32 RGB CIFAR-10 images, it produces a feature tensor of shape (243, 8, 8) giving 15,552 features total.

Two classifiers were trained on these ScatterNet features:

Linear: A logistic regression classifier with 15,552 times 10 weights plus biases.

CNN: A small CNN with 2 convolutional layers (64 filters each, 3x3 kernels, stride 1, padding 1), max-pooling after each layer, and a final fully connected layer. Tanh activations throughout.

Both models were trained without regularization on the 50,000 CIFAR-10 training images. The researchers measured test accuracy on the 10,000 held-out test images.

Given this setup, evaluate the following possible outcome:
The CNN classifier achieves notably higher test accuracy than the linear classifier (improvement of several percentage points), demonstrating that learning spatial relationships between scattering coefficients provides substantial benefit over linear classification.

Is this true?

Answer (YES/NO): NO